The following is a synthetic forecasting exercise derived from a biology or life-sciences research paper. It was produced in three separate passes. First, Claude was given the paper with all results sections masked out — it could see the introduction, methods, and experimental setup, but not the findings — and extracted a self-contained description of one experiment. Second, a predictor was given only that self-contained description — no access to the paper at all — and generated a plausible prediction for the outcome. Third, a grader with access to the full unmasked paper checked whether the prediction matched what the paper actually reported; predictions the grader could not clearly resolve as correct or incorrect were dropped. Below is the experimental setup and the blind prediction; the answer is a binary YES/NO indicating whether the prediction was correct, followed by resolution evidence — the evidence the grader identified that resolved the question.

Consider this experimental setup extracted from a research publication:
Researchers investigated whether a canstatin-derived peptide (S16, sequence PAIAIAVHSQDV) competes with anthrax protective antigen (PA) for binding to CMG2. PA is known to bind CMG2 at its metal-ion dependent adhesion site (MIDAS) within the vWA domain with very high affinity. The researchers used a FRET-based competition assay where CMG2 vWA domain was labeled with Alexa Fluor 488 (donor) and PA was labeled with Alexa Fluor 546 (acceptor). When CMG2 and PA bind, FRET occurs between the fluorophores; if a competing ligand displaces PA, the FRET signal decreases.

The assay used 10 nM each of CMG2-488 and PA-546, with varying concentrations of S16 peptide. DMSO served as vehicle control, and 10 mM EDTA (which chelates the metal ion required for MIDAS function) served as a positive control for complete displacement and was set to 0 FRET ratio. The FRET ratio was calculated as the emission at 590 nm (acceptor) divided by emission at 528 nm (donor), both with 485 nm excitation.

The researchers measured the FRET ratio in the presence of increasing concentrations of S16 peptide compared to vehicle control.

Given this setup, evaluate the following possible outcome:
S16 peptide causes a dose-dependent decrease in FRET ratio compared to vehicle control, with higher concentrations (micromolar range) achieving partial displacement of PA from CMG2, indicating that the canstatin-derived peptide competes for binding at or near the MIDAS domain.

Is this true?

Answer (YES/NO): YES